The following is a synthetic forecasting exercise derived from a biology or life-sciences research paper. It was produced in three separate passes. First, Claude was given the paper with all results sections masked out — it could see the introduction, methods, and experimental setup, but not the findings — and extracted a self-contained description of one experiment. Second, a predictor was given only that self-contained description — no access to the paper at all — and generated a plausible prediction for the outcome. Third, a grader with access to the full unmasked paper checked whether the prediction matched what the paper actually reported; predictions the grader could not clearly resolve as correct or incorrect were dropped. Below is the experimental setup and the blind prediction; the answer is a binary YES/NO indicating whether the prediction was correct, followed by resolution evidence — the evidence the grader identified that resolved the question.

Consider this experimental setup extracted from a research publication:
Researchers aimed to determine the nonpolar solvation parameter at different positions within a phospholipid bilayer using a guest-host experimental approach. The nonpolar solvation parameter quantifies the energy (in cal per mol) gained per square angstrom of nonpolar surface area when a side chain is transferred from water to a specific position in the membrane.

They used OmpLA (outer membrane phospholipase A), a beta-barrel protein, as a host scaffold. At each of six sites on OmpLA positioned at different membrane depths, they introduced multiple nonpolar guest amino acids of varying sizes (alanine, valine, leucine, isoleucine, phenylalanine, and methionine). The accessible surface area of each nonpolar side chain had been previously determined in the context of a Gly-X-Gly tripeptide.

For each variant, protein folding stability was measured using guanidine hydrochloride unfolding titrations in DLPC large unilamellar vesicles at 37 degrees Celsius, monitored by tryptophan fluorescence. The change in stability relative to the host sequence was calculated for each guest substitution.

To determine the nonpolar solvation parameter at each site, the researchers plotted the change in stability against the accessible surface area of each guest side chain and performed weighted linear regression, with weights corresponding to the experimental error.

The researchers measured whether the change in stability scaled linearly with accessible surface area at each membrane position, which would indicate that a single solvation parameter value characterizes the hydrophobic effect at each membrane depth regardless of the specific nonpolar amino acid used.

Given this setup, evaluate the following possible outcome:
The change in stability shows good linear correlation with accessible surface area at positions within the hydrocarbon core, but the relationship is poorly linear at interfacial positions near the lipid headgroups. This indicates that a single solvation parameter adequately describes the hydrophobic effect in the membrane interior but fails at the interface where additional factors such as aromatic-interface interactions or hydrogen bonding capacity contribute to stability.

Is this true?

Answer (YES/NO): NO